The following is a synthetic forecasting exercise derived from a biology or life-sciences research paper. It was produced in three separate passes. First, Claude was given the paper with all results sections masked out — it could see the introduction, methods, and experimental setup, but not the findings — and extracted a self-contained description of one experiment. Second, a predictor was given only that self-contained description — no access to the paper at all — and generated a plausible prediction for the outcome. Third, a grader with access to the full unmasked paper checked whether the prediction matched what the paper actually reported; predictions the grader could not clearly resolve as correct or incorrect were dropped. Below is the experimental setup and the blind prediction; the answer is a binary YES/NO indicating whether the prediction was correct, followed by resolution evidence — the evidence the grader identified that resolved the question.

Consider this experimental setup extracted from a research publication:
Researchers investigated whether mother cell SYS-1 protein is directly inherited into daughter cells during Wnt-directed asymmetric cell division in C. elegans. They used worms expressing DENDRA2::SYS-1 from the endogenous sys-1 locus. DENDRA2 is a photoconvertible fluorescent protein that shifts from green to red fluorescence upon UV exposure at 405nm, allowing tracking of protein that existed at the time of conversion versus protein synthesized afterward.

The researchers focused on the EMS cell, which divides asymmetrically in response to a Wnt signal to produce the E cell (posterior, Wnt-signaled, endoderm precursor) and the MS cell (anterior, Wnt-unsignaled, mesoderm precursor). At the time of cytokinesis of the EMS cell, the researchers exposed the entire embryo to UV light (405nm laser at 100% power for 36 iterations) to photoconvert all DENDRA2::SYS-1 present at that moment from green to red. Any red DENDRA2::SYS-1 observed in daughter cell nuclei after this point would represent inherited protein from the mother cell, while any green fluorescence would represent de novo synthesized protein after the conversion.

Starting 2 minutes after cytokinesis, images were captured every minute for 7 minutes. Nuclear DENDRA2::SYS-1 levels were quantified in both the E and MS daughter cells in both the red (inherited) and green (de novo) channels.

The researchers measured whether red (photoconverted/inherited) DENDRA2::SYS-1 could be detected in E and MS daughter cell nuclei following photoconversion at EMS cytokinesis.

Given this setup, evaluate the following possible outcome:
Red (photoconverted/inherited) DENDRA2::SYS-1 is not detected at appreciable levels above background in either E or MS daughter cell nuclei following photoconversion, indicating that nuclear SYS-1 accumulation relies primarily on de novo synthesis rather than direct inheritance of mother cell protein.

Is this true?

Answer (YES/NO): NO